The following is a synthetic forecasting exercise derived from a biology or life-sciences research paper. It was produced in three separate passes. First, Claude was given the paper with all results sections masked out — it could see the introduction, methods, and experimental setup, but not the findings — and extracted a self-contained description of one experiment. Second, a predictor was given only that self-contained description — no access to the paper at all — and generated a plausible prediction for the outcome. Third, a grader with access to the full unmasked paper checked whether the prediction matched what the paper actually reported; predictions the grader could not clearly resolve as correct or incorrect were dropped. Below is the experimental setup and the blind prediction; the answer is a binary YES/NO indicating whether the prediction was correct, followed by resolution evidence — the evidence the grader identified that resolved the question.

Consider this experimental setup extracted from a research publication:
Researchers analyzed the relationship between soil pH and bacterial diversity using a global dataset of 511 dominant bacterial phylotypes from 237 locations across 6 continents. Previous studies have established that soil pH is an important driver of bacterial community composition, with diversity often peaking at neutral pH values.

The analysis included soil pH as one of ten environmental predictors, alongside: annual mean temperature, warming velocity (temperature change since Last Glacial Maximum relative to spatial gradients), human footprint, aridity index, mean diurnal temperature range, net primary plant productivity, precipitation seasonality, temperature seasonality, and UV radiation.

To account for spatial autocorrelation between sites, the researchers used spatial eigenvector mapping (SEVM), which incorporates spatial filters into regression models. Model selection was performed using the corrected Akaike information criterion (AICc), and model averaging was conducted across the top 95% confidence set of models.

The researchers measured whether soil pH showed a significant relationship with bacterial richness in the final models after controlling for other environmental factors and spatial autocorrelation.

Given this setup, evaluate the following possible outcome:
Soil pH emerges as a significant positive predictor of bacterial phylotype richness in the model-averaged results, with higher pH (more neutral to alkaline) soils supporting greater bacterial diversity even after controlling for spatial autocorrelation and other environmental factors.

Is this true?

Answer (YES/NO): YES